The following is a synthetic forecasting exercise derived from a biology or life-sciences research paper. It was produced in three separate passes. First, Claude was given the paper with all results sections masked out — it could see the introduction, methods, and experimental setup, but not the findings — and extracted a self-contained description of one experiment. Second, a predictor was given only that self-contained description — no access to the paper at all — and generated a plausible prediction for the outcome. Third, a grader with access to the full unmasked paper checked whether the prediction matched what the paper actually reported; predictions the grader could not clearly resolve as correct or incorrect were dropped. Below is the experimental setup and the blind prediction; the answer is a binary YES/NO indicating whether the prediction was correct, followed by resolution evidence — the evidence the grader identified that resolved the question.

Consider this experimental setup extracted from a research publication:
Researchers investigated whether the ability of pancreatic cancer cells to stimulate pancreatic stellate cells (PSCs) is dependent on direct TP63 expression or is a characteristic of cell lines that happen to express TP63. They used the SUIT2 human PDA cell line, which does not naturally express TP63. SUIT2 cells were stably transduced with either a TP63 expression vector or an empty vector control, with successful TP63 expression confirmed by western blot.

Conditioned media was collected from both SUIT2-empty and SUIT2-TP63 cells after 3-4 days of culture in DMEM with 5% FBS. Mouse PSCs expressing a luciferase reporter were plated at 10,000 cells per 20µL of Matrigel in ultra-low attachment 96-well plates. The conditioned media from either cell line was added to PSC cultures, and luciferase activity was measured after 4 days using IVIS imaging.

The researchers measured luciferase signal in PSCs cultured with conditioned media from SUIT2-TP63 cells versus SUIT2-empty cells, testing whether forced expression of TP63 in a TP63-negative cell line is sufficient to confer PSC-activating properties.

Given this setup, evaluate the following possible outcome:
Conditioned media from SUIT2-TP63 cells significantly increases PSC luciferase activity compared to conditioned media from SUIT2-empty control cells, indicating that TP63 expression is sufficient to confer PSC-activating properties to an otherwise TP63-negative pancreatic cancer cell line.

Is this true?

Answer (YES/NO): YES